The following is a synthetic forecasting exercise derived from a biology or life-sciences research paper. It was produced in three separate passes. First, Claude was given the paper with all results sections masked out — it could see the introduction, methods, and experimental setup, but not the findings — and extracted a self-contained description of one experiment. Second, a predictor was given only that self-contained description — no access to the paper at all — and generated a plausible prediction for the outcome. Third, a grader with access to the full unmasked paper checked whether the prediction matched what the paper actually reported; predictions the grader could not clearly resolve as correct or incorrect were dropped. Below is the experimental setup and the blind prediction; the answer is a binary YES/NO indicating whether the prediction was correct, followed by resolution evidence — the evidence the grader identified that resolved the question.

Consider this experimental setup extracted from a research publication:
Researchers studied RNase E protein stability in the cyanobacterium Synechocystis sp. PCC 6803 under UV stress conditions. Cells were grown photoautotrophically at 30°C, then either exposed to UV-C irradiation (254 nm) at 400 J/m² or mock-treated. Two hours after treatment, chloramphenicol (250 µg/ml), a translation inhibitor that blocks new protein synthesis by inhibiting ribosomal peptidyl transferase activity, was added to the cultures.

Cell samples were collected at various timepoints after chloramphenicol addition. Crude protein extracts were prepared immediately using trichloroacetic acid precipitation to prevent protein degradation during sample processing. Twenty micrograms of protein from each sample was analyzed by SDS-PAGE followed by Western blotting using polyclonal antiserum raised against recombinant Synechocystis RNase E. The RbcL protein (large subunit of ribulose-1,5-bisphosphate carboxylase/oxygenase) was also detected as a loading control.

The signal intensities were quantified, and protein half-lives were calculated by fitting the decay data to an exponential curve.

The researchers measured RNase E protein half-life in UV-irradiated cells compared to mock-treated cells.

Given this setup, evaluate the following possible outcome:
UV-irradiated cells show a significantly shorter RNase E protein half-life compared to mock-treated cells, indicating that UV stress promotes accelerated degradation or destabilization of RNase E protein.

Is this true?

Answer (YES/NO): YES